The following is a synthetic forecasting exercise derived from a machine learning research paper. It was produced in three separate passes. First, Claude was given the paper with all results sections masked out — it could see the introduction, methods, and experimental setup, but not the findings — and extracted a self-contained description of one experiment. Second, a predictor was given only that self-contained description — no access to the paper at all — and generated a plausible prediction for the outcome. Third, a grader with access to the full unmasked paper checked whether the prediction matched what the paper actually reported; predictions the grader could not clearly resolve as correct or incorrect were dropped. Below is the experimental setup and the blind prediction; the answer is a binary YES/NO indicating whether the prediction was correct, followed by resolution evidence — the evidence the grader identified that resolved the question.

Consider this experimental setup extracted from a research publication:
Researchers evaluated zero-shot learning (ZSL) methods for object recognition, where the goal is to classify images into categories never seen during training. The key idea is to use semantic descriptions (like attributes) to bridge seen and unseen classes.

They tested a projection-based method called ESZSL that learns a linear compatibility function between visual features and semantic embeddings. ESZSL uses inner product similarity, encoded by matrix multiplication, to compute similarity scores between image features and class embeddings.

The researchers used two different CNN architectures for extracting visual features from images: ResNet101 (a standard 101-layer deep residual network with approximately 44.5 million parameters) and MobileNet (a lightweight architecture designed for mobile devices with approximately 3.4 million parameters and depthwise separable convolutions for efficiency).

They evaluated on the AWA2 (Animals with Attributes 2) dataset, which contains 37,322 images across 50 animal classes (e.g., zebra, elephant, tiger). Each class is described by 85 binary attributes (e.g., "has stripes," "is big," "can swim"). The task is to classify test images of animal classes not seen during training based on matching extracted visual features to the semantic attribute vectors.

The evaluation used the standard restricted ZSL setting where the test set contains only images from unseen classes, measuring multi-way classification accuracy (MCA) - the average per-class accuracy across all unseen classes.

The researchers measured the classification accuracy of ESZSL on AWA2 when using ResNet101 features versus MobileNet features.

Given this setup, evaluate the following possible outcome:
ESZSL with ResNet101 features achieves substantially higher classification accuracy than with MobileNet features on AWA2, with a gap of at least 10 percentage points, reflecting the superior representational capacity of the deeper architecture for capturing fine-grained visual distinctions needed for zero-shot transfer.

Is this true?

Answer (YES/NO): NO